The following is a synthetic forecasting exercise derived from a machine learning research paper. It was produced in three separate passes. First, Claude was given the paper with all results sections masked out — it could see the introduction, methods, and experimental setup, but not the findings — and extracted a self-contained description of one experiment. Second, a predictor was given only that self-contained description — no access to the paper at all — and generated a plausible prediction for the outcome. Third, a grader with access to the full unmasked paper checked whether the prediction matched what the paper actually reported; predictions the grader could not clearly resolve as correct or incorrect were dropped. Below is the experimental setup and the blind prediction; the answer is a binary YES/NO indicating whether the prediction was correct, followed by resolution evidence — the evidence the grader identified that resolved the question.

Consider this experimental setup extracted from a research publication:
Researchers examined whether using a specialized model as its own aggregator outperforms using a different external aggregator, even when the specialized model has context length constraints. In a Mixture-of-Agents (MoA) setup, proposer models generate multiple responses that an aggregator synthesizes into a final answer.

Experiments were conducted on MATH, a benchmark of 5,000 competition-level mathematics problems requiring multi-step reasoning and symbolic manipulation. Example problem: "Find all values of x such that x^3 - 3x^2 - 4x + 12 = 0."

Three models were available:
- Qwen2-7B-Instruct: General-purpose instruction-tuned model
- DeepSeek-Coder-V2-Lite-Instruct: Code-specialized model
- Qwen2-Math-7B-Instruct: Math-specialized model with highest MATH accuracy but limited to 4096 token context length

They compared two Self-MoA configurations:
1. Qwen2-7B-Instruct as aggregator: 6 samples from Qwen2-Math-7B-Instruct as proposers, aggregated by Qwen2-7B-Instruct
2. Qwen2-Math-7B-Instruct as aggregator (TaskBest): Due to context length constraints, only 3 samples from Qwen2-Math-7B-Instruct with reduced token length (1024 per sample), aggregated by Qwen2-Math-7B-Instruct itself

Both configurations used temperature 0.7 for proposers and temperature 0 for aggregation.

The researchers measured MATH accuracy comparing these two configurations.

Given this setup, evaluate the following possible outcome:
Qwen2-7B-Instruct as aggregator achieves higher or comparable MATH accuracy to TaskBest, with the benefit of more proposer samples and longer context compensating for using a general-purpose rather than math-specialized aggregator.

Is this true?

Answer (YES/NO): NO